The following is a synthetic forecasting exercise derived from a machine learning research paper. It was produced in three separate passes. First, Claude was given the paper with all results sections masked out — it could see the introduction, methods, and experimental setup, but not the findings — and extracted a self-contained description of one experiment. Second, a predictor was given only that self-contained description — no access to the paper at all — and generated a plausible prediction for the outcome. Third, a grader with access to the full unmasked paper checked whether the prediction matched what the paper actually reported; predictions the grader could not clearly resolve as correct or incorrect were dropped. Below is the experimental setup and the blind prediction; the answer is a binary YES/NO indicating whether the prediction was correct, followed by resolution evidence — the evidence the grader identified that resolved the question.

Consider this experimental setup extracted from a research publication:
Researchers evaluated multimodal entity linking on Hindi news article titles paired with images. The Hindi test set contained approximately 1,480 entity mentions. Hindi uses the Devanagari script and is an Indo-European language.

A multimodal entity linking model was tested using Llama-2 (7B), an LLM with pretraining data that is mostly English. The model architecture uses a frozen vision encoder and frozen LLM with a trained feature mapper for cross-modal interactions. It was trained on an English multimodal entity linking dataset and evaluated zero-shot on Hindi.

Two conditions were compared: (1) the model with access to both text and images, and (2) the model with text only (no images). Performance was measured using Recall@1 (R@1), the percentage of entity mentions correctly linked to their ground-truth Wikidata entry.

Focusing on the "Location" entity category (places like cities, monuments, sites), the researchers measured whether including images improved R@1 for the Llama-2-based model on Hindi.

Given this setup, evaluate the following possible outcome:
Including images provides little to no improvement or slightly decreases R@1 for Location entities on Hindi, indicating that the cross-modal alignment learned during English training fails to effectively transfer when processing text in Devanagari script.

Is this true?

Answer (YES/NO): NO